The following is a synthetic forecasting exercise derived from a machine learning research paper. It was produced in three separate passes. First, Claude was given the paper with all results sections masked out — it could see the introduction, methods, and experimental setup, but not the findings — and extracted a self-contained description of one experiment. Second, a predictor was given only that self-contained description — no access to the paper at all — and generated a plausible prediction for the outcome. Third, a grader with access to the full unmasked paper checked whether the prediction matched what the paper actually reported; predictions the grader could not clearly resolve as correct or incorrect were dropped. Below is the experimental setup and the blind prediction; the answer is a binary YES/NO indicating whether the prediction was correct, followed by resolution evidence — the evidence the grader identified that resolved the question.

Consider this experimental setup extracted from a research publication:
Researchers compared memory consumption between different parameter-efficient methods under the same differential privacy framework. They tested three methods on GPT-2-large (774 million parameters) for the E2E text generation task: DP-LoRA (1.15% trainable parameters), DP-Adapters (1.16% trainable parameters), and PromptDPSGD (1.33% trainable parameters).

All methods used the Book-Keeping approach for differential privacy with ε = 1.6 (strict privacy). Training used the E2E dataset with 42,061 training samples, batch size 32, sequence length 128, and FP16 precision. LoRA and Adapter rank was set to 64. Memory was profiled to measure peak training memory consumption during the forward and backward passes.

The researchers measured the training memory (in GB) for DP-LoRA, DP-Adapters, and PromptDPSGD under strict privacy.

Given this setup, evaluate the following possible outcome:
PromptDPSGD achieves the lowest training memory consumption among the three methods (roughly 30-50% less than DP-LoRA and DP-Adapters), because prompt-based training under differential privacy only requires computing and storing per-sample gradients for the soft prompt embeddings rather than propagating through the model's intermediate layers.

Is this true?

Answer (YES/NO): NO